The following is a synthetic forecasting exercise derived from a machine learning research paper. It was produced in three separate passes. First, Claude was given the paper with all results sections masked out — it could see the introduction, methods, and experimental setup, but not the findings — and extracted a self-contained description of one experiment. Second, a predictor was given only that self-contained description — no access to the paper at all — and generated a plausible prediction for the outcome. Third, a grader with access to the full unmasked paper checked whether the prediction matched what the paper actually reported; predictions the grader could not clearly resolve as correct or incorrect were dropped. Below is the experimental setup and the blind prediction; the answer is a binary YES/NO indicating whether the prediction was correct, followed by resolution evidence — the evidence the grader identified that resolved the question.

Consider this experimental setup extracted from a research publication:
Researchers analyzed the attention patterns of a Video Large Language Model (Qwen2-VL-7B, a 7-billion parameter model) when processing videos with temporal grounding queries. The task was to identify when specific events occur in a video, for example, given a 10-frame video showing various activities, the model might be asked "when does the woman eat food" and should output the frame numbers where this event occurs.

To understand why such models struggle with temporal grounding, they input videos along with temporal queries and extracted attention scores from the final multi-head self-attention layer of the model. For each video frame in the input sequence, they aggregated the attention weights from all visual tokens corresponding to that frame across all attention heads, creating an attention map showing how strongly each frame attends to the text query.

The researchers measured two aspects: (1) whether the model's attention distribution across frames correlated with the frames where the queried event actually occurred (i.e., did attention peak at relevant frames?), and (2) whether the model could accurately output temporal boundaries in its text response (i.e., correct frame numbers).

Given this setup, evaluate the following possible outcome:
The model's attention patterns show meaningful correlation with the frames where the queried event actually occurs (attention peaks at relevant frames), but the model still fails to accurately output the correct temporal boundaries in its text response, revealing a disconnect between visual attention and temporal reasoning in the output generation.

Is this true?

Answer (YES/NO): YES